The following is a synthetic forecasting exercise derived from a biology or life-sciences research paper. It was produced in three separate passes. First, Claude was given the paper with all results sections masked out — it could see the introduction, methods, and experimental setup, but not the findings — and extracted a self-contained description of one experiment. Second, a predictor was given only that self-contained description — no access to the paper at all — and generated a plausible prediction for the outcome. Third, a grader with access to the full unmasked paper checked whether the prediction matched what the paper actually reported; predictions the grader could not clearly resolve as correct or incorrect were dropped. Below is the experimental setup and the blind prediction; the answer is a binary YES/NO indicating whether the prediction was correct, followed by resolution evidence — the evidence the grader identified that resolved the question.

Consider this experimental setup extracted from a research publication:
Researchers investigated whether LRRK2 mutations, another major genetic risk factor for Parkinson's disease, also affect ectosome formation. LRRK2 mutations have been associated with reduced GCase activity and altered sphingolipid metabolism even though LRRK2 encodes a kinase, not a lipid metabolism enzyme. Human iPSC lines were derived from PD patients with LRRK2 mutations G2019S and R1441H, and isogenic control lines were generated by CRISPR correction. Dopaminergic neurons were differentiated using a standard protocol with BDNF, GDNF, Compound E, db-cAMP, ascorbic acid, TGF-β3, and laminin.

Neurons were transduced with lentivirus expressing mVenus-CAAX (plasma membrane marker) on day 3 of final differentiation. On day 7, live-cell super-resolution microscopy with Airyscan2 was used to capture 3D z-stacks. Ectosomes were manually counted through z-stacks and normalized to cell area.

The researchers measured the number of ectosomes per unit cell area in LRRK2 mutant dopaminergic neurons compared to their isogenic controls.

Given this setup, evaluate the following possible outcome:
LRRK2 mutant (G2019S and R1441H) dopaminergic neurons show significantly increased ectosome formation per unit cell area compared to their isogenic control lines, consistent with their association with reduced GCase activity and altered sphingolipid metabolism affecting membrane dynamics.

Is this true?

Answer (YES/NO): YES